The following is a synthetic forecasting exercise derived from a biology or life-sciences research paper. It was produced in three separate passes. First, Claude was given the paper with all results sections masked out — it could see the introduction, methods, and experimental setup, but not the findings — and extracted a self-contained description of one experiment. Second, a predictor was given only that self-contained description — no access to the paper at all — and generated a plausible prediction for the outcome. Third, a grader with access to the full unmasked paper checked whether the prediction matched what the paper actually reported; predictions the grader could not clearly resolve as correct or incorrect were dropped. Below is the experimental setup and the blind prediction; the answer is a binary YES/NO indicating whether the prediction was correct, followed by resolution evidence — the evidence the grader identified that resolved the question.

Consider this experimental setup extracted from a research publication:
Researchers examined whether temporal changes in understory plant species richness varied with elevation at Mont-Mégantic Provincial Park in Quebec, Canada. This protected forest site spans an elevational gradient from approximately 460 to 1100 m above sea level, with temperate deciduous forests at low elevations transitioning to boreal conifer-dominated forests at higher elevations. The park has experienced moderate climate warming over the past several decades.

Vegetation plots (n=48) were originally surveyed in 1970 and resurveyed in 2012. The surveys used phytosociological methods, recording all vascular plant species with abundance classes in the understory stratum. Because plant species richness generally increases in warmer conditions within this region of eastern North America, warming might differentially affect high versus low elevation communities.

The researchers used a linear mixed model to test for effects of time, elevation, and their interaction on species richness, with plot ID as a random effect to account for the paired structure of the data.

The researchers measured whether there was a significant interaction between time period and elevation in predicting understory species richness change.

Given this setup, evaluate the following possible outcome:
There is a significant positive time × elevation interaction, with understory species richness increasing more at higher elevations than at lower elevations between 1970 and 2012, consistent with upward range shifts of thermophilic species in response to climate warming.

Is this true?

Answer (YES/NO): NO